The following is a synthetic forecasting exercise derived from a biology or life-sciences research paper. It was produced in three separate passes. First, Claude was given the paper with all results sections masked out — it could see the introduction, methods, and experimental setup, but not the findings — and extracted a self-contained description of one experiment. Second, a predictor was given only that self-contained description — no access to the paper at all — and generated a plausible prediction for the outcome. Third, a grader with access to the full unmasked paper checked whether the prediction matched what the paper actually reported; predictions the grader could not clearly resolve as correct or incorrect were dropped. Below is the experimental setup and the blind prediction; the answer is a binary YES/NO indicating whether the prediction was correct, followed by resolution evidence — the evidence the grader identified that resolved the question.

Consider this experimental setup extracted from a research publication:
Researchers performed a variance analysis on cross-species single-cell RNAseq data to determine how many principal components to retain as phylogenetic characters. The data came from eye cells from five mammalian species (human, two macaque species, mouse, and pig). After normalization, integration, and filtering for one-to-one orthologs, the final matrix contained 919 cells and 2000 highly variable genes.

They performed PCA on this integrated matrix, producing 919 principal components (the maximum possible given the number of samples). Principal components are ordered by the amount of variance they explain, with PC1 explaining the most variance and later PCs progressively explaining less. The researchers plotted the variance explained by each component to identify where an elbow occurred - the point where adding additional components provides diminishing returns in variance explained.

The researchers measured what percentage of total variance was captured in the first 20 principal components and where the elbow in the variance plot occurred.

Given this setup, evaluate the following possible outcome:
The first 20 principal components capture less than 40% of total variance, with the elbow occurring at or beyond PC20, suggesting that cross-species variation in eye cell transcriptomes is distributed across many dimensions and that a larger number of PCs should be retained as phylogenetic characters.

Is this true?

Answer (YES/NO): NO